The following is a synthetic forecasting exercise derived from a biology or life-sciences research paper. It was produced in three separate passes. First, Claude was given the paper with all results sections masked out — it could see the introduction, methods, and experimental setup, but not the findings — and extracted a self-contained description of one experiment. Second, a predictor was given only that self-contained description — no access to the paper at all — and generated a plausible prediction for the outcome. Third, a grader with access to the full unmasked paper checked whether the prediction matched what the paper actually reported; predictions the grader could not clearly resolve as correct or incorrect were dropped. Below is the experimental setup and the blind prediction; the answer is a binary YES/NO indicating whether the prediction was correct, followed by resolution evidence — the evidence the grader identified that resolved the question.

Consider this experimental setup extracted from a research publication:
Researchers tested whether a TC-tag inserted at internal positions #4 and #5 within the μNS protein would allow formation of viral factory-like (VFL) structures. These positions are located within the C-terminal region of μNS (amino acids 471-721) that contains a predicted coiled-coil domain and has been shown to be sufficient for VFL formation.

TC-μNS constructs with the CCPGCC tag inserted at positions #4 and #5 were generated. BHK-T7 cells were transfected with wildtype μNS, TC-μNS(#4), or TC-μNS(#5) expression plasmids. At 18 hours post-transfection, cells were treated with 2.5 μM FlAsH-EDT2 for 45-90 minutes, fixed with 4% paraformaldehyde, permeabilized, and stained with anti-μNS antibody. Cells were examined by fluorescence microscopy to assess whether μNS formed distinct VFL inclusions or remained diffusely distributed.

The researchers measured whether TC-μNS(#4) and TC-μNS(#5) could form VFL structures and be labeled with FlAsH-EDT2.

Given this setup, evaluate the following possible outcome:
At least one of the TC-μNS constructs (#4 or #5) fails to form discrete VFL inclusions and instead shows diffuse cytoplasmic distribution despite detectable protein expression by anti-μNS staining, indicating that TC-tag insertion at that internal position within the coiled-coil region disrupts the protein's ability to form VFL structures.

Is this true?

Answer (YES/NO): YES